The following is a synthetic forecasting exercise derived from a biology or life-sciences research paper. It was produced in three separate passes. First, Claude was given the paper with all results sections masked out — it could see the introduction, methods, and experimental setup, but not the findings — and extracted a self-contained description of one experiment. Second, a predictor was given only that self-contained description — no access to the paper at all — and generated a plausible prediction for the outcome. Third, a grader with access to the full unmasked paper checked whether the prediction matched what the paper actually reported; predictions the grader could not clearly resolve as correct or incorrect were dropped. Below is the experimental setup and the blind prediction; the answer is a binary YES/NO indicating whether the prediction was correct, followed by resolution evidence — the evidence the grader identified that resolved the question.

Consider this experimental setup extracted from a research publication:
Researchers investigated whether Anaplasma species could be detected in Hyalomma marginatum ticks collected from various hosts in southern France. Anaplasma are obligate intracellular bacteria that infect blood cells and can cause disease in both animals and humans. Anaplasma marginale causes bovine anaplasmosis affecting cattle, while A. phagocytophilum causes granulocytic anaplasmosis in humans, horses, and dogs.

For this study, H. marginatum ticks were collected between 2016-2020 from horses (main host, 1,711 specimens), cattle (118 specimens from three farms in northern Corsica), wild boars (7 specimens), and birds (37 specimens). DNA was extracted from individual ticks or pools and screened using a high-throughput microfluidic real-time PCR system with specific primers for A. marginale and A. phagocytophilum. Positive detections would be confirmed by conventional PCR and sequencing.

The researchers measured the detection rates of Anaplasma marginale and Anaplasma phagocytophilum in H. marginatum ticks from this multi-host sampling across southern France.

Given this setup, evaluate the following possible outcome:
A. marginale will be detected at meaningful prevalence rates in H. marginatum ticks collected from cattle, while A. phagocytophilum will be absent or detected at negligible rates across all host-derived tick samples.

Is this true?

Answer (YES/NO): NO